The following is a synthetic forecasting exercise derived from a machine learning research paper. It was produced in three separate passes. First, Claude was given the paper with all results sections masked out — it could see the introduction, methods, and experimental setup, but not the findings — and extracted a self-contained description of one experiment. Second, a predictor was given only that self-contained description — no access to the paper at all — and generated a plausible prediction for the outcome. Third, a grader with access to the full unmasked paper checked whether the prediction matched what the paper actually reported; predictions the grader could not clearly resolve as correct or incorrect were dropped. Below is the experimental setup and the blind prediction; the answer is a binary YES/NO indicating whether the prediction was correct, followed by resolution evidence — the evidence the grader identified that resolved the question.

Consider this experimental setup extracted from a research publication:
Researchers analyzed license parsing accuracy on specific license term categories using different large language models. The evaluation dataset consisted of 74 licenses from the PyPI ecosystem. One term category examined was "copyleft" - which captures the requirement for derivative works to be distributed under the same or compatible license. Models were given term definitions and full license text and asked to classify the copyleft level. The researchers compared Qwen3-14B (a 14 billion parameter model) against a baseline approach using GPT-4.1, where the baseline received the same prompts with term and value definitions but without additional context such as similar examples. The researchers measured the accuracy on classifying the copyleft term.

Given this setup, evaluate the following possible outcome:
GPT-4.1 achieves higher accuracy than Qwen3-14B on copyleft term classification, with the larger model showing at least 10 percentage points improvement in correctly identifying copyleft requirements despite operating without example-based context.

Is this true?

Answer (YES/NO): NO